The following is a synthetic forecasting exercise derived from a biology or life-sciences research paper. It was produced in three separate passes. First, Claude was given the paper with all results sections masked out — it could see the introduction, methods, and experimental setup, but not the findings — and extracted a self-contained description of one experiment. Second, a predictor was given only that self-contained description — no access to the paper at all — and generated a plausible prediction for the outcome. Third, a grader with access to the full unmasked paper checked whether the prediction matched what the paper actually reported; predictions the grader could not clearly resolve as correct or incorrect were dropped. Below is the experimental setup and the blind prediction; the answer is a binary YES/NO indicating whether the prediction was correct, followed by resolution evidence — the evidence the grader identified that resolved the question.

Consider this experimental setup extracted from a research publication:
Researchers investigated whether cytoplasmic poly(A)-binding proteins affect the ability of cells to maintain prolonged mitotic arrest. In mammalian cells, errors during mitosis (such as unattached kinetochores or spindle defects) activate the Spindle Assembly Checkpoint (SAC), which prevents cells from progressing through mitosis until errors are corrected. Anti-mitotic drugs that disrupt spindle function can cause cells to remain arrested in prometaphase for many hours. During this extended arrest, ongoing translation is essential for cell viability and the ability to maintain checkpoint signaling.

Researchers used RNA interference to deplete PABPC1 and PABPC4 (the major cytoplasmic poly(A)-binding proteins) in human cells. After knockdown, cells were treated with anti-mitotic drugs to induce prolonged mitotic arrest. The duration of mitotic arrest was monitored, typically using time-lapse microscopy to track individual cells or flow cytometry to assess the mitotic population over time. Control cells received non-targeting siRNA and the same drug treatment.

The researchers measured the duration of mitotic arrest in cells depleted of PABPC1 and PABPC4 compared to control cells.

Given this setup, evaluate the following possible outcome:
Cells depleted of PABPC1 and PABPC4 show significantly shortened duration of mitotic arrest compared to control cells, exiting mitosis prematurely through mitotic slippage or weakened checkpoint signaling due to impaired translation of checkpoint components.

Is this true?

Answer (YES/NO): YES